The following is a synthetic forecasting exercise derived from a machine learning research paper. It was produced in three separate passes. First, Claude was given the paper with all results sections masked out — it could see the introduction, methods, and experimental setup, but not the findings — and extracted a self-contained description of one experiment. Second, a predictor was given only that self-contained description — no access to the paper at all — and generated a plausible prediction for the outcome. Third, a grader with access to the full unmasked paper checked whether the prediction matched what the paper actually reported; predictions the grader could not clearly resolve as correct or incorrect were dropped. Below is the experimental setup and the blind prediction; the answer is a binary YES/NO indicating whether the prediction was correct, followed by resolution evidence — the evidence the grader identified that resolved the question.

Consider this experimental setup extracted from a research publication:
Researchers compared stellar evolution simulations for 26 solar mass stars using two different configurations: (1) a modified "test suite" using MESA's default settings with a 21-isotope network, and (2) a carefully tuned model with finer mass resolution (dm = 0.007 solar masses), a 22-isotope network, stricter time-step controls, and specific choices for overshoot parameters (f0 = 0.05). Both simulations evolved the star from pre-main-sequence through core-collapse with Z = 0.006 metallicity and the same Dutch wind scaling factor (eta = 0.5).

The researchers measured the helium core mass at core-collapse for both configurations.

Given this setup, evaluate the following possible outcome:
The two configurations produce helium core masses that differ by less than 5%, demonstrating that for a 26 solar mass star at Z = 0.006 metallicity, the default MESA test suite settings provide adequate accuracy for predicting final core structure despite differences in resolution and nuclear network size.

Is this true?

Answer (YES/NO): NO